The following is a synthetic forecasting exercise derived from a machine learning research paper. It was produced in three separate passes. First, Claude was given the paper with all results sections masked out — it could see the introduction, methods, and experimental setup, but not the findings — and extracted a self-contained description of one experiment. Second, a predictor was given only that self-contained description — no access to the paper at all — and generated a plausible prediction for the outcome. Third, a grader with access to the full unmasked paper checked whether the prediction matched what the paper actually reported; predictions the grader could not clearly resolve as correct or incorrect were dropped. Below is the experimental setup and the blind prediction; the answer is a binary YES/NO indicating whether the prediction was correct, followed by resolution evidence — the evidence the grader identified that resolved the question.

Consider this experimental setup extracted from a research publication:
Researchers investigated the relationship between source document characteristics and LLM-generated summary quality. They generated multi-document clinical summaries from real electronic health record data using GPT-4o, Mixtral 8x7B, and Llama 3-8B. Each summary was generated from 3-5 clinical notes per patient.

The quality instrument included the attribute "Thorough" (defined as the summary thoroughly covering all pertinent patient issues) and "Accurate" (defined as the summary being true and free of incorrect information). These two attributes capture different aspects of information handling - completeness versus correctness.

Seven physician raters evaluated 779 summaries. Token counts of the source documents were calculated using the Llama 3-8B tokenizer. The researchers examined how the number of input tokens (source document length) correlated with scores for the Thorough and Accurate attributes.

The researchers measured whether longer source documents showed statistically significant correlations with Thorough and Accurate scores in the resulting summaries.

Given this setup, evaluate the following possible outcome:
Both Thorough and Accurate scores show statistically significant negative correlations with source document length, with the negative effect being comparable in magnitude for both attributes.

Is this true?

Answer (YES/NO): NO